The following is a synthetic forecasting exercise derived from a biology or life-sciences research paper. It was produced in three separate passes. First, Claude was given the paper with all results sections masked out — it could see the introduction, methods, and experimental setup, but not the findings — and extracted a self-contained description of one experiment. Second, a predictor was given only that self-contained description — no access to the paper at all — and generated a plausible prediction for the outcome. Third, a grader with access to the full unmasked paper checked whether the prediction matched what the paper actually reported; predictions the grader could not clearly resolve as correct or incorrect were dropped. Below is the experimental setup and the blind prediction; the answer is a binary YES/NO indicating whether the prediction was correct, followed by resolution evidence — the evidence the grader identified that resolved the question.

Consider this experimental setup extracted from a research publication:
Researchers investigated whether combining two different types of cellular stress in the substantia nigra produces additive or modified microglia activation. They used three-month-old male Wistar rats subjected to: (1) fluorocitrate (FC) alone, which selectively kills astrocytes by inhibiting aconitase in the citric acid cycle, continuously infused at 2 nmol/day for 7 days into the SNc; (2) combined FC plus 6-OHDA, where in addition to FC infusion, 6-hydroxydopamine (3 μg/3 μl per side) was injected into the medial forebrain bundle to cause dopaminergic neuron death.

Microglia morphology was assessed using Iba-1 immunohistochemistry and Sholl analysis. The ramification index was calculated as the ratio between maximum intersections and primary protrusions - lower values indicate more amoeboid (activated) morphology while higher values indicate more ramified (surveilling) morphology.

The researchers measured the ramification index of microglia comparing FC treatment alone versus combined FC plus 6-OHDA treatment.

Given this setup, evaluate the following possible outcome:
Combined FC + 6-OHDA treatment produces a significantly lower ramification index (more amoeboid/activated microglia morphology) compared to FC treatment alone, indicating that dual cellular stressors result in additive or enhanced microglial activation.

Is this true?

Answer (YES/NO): NO